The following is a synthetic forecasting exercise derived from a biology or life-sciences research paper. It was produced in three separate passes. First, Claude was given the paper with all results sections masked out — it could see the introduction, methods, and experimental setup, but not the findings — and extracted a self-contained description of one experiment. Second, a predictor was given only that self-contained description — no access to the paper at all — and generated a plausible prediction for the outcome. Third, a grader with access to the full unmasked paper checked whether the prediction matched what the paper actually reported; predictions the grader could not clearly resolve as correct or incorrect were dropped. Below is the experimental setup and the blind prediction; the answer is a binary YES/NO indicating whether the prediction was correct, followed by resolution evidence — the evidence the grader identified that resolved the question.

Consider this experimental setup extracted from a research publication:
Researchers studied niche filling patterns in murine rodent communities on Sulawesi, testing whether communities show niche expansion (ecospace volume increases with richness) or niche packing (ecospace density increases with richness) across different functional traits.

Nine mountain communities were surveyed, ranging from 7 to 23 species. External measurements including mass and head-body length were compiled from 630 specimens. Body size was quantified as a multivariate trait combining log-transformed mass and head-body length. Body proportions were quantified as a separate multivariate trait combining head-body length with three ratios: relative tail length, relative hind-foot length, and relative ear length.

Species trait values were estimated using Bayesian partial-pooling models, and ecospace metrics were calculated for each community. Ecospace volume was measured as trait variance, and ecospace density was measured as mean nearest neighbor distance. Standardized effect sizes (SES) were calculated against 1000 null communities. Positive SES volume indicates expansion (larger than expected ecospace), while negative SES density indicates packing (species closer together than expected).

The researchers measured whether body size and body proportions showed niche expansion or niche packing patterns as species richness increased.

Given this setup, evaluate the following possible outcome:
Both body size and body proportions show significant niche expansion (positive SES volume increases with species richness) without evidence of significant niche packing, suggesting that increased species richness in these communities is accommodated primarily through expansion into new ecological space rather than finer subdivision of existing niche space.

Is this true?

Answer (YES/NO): NO